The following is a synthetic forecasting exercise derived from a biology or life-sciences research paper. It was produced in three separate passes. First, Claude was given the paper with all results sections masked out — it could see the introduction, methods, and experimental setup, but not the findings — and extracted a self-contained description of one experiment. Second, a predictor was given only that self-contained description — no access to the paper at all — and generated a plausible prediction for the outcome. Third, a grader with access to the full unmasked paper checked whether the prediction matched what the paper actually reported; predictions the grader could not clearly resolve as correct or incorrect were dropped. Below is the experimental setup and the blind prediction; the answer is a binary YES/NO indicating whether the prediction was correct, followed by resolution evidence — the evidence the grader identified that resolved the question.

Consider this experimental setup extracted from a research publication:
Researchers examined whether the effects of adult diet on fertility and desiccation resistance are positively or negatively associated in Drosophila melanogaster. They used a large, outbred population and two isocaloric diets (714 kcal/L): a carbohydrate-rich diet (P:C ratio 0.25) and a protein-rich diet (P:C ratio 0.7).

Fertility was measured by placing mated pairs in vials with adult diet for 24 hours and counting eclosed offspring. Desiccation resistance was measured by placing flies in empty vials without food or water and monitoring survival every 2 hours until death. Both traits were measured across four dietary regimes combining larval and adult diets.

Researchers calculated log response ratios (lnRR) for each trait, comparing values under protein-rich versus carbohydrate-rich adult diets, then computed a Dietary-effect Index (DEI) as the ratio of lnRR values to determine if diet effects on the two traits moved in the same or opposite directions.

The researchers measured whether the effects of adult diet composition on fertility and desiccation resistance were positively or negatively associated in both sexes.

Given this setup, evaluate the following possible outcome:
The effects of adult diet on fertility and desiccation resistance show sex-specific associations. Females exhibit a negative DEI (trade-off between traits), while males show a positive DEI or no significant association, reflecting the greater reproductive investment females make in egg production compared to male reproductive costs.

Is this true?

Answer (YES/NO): NO